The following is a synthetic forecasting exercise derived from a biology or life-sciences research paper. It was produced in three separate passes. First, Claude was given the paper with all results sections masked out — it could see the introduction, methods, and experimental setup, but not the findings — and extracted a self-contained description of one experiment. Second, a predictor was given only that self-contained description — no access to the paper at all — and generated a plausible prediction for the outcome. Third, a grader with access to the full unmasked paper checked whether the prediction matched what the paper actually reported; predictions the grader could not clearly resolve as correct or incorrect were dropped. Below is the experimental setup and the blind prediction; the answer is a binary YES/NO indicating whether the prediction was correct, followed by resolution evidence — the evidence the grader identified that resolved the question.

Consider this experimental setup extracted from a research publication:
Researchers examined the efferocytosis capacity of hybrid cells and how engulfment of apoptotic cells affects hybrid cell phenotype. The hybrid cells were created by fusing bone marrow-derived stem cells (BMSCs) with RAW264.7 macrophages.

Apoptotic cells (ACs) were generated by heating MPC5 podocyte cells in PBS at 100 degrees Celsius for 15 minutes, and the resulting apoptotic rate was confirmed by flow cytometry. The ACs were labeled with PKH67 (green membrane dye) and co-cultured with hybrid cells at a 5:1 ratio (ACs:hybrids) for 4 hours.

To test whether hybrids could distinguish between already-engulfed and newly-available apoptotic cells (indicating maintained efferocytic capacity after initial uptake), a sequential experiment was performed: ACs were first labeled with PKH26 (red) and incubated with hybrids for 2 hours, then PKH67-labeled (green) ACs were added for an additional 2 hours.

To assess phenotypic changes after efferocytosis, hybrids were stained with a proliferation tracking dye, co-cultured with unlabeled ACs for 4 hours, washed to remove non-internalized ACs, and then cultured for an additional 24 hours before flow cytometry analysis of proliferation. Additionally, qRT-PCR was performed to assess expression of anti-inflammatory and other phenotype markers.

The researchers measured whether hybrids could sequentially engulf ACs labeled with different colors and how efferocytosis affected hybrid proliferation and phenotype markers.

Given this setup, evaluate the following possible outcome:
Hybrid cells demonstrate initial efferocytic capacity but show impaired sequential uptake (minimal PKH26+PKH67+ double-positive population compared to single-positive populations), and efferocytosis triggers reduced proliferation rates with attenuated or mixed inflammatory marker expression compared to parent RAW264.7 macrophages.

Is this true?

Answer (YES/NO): NO